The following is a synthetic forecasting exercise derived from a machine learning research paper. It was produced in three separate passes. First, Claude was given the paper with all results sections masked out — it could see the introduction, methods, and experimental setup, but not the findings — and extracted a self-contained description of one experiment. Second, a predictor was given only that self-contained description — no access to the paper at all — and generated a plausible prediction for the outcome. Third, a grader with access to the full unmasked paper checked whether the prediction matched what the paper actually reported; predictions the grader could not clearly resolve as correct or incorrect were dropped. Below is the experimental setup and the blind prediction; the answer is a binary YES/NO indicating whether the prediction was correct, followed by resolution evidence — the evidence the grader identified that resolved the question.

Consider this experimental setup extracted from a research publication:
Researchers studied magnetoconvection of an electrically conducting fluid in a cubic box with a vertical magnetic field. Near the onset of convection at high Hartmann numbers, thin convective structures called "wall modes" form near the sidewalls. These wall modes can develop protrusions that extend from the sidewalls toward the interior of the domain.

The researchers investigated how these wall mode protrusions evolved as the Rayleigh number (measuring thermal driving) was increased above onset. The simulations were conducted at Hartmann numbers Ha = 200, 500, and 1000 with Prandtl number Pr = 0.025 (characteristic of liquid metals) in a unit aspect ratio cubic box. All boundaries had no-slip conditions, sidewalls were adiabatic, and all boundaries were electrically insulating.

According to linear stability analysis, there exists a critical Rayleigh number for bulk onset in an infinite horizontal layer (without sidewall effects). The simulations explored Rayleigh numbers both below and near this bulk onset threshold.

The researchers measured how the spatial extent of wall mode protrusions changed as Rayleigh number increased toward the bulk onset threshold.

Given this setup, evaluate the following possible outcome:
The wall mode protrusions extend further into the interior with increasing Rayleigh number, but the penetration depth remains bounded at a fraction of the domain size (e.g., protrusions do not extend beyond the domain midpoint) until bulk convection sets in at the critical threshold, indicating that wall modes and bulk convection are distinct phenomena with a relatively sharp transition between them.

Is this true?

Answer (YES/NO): NO